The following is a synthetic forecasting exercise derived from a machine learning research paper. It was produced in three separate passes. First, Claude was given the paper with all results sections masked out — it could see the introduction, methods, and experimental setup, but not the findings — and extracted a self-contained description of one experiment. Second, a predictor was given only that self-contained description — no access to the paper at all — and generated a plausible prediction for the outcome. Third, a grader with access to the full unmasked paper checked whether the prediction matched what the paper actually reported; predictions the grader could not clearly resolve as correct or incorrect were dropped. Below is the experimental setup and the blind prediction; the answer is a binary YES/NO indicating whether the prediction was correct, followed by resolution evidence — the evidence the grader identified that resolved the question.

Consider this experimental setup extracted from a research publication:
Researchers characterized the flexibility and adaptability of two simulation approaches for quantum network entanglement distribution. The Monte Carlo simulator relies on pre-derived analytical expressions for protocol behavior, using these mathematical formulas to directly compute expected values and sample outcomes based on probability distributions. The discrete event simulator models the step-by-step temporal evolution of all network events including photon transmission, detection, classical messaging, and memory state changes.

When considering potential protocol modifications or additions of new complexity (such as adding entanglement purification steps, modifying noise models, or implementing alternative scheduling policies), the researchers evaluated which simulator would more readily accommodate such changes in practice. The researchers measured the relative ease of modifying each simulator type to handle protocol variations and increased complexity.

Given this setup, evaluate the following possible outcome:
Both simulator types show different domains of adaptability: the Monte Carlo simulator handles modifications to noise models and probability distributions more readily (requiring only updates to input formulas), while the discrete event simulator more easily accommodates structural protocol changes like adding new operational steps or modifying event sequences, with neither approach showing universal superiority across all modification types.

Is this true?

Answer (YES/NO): NO